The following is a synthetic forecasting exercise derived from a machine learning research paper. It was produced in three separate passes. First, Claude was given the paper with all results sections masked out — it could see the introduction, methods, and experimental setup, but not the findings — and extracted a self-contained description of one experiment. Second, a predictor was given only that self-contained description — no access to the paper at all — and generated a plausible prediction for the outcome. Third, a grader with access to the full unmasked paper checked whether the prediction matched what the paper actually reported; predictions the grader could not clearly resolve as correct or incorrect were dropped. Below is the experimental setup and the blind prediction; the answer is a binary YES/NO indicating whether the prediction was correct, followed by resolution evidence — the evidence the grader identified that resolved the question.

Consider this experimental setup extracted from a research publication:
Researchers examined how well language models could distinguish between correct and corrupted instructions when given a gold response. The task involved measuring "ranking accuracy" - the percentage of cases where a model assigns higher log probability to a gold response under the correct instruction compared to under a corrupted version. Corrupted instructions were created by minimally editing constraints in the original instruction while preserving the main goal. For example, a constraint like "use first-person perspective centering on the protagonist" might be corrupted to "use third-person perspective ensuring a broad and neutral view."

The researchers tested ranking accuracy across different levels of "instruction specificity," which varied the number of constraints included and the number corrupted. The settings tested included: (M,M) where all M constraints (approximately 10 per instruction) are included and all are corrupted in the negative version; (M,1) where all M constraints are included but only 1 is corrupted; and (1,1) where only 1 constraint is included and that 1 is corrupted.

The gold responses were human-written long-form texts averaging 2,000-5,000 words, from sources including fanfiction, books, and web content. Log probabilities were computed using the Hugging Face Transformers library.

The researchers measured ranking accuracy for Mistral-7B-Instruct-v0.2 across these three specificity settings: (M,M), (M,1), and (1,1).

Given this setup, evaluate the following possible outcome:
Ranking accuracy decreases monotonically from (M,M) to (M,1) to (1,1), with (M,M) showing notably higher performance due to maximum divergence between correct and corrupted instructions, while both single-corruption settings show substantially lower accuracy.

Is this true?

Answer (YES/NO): NO